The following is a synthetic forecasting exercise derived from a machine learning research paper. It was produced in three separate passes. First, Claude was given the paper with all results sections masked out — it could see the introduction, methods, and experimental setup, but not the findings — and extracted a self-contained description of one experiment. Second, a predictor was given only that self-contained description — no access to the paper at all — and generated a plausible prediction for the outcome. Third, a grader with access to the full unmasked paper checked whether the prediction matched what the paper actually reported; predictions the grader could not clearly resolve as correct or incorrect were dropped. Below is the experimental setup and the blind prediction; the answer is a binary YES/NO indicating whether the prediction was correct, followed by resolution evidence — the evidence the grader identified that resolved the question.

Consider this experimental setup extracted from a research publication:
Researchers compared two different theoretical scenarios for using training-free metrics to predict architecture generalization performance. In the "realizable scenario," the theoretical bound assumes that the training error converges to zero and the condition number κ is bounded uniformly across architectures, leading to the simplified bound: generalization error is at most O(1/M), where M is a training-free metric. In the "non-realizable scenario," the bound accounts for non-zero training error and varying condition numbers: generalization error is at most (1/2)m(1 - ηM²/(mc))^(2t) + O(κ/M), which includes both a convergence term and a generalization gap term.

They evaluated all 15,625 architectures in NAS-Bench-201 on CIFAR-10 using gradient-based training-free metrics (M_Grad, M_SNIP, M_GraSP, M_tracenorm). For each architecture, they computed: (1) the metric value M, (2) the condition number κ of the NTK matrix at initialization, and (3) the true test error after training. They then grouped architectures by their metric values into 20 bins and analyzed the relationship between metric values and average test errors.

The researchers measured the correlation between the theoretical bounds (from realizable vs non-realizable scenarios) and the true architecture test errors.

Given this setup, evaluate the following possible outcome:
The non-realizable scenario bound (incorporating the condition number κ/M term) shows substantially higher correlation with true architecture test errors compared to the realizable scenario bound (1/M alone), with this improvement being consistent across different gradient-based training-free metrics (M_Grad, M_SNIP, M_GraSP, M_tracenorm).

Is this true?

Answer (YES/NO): YES